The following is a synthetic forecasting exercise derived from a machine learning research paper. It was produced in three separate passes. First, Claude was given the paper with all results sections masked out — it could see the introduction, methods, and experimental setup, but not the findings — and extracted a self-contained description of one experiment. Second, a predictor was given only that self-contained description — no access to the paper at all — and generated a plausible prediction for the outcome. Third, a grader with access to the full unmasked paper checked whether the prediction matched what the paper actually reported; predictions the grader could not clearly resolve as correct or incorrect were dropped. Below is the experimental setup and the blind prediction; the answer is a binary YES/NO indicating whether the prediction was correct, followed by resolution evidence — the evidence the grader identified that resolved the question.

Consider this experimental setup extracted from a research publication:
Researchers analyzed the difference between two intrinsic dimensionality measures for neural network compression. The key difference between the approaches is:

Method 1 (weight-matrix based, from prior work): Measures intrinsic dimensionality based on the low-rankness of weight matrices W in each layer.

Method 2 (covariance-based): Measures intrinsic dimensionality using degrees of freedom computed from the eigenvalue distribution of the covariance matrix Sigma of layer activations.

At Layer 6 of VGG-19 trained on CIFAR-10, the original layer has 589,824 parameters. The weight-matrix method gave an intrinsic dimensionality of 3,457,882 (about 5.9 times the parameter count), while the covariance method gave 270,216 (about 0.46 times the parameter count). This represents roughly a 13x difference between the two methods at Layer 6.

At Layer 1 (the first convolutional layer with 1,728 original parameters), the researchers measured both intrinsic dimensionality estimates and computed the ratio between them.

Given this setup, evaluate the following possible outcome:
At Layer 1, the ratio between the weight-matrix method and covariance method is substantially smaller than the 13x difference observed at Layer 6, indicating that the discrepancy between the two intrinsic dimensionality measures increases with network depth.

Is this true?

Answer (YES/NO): YES